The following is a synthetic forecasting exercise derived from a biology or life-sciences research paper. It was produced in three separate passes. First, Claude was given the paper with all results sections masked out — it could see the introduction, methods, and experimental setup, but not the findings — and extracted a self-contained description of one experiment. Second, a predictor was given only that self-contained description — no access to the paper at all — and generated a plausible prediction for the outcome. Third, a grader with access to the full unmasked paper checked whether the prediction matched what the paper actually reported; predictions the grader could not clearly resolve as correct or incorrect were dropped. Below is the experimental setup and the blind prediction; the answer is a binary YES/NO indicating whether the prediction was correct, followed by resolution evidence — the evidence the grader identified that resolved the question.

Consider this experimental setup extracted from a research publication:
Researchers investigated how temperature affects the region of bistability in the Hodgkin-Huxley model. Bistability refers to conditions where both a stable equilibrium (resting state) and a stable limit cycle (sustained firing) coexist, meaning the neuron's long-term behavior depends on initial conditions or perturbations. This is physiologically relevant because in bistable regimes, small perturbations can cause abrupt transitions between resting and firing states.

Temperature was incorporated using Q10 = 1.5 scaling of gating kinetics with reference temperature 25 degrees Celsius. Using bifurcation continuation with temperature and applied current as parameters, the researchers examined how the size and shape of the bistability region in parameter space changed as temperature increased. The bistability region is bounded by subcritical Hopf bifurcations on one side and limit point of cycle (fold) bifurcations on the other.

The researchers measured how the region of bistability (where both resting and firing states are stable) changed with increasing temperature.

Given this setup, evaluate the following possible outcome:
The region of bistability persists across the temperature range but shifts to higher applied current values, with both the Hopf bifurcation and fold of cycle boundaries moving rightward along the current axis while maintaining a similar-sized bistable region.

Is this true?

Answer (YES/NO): NO